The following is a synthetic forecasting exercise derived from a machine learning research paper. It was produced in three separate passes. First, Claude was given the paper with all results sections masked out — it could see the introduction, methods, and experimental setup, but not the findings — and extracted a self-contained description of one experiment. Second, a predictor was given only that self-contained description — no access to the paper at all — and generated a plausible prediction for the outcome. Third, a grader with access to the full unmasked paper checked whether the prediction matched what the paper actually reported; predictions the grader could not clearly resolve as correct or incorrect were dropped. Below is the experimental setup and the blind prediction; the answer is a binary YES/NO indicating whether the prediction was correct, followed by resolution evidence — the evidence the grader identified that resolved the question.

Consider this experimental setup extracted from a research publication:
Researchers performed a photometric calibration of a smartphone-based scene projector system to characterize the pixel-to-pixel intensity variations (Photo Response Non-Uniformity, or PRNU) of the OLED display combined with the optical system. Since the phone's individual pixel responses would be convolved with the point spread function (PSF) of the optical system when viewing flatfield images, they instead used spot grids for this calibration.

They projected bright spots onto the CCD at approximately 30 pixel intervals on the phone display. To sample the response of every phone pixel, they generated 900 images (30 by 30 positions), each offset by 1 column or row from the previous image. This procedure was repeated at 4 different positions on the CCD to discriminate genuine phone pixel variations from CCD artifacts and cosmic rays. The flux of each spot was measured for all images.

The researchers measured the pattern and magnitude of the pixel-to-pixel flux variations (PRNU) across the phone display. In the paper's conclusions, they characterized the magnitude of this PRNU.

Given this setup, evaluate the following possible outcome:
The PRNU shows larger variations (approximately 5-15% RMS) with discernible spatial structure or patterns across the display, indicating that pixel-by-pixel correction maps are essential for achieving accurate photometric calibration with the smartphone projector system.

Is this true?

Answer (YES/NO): YES